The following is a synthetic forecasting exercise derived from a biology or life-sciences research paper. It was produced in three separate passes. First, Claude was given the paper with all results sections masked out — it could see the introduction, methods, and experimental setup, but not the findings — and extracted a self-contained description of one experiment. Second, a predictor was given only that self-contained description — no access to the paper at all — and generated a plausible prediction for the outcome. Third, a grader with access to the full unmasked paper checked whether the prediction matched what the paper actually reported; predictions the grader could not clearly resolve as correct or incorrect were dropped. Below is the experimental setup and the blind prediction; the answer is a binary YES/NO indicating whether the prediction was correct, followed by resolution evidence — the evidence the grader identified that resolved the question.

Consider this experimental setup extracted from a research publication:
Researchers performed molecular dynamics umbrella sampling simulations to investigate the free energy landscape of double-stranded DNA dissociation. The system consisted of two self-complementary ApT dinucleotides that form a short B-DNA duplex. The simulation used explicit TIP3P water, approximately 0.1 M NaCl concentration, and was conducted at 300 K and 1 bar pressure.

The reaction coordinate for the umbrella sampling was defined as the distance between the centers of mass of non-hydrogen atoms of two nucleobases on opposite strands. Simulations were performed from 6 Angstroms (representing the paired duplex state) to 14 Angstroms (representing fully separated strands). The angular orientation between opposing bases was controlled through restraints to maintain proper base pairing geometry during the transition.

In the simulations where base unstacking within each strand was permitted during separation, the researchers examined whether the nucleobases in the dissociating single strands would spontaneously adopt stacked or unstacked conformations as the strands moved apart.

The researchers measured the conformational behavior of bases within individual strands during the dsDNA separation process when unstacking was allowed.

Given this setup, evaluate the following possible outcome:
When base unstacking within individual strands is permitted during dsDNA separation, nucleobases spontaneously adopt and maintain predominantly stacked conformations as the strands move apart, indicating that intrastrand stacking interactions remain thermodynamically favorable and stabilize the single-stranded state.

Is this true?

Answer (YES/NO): NO